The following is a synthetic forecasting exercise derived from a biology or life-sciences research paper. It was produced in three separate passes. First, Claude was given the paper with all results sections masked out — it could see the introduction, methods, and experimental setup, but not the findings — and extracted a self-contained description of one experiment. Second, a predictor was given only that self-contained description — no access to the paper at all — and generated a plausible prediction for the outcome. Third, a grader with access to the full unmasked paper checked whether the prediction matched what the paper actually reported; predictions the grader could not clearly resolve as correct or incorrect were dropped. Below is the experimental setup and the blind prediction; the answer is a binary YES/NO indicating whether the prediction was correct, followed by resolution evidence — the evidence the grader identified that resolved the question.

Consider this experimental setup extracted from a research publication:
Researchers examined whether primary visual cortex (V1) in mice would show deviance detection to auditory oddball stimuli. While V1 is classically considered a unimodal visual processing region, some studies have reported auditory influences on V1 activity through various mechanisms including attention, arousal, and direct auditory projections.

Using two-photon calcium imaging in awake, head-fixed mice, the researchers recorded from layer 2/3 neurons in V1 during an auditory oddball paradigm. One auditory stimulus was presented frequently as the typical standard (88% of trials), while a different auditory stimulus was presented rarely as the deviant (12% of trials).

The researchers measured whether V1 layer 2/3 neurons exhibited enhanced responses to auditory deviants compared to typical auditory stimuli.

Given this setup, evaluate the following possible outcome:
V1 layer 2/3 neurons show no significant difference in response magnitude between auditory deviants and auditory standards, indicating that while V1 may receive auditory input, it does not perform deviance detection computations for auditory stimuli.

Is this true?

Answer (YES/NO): YES